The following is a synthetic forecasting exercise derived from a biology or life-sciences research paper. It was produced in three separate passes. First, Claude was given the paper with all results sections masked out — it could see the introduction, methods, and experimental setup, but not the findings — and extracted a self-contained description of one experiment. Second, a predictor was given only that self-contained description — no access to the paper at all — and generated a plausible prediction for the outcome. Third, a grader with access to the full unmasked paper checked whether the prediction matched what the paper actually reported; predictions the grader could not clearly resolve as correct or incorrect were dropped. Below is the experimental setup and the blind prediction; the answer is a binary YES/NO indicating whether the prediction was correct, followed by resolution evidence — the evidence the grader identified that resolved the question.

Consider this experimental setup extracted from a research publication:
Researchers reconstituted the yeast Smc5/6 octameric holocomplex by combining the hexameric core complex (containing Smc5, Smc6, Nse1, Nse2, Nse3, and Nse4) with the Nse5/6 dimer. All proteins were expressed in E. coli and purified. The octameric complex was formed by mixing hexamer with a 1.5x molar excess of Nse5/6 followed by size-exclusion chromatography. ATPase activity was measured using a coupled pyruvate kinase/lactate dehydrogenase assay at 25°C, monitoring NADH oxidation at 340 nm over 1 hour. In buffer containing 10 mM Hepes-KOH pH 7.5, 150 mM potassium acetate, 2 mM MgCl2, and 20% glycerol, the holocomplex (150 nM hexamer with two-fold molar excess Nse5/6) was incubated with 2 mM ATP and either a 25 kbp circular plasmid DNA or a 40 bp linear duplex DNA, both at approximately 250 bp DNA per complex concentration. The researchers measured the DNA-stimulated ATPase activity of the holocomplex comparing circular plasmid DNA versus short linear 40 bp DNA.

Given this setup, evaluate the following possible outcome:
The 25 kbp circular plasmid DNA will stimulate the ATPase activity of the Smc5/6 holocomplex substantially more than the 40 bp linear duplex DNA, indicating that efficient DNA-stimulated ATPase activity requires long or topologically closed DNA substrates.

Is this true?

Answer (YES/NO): YES